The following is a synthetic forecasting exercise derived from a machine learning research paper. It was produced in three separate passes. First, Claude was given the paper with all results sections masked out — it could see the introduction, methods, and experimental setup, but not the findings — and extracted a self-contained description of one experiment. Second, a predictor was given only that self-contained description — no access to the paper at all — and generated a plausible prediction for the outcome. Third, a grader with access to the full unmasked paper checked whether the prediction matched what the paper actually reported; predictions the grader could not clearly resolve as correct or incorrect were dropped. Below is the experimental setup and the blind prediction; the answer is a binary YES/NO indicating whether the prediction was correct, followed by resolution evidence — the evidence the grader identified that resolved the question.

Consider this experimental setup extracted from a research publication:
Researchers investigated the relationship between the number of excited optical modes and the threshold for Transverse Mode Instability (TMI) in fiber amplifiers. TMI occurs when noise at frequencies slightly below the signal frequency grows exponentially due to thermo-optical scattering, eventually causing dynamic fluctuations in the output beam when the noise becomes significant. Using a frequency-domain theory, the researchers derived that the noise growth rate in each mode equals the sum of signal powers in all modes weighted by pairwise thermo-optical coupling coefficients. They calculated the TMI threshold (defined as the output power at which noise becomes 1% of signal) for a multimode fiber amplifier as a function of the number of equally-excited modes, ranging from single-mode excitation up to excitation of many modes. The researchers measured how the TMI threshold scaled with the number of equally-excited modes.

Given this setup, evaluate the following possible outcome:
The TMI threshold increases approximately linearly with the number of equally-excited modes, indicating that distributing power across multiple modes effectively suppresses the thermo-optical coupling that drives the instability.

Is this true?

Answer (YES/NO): YES